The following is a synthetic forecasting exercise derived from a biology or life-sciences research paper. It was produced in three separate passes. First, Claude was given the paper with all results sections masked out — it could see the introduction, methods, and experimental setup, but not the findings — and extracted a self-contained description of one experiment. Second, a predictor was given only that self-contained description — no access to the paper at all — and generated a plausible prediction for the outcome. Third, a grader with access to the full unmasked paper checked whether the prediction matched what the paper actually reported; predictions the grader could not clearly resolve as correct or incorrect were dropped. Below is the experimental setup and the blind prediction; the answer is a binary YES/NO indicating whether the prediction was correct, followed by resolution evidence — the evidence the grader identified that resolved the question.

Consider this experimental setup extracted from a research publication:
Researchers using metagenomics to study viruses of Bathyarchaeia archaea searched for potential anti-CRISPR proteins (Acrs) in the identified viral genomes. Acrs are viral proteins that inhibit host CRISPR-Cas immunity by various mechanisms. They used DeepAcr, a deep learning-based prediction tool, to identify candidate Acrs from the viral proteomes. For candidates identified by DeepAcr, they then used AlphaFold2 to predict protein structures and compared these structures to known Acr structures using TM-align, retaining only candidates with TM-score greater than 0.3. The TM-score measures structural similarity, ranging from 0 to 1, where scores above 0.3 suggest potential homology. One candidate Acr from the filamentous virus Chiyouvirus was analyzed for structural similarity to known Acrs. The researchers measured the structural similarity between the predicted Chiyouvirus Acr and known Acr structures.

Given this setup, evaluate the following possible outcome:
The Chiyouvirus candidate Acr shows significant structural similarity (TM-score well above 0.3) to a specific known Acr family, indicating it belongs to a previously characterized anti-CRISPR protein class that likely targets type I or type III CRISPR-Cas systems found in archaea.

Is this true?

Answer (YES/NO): NO